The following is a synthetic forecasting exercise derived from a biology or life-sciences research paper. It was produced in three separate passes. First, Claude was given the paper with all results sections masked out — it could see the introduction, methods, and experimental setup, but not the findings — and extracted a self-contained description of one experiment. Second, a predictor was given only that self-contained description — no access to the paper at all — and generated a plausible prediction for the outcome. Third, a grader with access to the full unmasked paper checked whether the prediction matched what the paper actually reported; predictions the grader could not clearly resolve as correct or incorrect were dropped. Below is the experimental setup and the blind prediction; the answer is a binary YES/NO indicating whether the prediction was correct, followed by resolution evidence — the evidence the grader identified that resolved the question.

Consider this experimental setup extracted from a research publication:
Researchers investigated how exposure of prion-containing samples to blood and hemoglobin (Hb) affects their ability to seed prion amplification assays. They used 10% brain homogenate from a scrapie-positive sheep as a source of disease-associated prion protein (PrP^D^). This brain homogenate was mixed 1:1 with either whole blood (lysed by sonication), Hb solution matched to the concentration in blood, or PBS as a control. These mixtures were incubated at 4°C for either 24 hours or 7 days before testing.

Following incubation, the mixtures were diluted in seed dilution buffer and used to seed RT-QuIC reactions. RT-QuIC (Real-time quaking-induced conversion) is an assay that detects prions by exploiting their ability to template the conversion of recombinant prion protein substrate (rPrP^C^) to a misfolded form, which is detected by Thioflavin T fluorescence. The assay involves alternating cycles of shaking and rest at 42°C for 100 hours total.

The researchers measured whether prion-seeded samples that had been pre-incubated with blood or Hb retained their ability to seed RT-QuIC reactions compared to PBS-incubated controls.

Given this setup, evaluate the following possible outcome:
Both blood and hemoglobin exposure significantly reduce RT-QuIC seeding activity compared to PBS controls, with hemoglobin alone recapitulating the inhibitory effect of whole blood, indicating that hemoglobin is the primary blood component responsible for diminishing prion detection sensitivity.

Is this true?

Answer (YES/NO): NO